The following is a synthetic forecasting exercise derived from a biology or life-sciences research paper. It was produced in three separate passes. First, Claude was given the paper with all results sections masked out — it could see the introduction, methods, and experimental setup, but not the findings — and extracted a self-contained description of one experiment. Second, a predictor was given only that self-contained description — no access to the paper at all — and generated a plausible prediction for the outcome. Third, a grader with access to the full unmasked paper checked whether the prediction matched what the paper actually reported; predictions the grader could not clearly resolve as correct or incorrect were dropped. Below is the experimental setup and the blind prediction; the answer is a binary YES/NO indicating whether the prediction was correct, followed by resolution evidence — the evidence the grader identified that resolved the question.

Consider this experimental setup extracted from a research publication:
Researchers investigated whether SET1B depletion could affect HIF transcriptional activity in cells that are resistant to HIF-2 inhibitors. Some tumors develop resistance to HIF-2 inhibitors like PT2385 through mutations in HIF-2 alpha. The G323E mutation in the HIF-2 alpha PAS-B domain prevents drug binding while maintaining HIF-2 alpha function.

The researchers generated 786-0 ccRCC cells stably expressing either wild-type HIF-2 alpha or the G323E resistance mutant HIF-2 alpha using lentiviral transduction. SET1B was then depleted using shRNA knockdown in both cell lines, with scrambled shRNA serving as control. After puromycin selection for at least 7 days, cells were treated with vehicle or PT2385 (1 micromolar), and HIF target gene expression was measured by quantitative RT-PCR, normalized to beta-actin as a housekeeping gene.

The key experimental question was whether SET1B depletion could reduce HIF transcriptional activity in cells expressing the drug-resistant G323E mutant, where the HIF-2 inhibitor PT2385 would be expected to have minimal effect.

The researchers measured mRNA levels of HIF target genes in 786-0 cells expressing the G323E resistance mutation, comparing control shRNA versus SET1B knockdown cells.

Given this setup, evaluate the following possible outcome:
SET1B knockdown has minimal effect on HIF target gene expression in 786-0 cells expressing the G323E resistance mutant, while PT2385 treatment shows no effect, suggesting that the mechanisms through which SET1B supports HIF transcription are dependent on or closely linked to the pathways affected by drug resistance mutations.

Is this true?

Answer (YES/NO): NO